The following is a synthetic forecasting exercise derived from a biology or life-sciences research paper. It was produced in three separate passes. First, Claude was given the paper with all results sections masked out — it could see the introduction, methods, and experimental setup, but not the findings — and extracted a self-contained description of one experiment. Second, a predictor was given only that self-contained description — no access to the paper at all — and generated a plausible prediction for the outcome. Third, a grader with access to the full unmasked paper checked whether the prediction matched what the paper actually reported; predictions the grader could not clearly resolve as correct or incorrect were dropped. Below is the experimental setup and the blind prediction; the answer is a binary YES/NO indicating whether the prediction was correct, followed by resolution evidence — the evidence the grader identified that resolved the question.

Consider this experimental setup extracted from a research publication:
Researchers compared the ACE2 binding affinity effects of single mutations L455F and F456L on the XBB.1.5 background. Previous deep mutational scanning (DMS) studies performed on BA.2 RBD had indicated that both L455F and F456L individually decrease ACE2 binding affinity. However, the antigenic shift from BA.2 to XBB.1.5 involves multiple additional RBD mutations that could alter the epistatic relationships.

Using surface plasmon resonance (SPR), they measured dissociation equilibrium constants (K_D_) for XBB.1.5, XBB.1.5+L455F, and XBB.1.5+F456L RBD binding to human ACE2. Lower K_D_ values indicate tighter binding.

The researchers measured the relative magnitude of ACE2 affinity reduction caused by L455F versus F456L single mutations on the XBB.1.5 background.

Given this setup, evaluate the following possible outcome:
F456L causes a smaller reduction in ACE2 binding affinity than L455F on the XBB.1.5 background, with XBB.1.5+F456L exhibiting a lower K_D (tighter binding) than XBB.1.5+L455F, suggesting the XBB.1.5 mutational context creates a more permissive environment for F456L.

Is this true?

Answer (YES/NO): YES